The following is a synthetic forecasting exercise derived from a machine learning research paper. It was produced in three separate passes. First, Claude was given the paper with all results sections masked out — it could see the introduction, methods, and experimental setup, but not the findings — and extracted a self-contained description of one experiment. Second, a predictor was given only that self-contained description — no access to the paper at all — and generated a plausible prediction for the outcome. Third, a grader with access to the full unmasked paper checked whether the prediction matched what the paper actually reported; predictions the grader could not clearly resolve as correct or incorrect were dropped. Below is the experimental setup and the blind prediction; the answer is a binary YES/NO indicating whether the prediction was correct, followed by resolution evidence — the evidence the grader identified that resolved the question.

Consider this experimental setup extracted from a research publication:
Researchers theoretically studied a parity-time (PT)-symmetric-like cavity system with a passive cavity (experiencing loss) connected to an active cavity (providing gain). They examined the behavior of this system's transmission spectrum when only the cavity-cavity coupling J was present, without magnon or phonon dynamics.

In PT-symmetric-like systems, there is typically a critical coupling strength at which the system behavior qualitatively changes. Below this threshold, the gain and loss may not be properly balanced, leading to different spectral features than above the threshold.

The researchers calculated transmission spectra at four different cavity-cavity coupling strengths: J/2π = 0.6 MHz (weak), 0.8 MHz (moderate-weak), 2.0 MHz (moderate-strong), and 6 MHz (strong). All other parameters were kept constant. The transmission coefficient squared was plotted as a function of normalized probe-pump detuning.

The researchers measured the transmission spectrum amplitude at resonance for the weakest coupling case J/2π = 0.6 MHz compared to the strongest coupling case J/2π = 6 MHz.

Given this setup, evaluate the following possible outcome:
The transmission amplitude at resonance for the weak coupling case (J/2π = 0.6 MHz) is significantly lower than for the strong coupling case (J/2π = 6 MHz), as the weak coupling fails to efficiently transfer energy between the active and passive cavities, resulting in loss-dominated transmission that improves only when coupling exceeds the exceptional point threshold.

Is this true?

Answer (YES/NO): NO